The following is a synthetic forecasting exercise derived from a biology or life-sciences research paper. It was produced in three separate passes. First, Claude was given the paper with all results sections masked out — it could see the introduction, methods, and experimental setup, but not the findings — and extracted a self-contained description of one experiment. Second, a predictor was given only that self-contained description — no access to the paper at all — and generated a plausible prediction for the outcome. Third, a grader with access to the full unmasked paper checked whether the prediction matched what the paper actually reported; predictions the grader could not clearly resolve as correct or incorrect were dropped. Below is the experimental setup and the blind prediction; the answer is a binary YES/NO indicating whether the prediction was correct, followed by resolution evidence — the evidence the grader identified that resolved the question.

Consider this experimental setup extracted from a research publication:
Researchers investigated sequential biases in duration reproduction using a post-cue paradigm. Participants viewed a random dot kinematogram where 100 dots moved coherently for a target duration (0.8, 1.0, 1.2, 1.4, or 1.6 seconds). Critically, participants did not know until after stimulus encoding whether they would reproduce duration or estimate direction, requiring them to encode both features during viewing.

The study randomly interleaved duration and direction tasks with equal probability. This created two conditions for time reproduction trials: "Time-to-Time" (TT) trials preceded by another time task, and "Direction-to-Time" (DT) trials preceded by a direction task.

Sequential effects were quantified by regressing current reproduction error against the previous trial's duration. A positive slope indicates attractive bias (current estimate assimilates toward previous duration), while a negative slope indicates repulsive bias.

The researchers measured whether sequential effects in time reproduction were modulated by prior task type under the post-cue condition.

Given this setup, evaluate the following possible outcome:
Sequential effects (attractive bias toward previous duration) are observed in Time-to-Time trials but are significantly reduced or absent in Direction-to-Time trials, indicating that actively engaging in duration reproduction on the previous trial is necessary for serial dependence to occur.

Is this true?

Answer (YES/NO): NO